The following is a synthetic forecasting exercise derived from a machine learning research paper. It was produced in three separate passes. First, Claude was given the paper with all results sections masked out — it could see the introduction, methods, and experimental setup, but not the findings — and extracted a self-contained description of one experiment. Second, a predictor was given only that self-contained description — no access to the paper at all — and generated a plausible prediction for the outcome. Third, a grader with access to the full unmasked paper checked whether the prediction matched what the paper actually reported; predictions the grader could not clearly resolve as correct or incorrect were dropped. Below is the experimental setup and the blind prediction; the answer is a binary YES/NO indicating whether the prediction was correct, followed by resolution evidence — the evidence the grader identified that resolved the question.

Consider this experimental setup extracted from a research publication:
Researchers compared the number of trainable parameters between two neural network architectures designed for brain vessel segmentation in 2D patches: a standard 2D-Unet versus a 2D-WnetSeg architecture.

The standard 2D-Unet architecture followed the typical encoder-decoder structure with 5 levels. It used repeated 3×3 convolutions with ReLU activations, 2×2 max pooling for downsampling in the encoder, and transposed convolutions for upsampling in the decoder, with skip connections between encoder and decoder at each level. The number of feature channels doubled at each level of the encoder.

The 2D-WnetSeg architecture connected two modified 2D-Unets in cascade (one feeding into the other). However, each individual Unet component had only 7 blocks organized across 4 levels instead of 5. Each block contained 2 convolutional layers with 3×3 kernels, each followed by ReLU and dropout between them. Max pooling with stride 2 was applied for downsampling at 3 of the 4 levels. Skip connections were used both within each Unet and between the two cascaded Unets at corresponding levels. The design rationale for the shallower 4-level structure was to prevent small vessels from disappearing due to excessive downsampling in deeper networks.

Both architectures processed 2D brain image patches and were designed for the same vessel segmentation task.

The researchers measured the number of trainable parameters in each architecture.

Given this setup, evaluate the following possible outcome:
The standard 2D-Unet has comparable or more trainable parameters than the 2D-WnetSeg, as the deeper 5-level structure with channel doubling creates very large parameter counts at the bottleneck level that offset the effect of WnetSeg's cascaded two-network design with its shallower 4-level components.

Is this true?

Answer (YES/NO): YES